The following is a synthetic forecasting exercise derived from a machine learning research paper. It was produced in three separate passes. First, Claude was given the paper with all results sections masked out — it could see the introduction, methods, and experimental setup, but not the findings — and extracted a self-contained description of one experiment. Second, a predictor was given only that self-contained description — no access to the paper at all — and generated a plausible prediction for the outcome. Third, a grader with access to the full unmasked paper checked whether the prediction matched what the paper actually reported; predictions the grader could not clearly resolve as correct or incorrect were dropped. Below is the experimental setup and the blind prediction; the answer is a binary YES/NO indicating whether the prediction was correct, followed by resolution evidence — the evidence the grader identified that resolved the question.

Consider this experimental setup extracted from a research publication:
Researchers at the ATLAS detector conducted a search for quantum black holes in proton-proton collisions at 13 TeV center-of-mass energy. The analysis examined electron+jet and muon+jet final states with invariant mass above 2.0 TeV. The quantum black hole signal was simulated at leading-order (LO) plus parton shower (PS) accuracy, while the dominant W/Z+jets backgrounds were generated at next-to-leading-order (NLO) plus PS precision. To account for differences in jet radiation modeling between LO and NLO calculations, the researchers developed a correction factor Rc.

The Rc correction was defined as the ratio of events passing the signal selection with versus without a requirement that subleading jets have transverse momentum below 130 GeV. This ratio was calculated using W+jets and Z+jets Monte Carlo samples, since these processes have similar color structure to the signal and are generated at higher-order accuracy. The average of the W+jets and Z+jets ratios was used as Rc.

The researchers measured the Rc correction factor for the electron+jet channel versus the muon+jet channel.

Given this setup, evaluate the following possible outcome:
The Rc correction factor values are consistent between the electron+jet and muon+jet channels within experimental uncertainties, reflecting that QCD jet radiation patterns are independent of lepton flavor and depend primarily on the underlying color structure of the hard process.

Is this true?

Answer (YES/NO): YES